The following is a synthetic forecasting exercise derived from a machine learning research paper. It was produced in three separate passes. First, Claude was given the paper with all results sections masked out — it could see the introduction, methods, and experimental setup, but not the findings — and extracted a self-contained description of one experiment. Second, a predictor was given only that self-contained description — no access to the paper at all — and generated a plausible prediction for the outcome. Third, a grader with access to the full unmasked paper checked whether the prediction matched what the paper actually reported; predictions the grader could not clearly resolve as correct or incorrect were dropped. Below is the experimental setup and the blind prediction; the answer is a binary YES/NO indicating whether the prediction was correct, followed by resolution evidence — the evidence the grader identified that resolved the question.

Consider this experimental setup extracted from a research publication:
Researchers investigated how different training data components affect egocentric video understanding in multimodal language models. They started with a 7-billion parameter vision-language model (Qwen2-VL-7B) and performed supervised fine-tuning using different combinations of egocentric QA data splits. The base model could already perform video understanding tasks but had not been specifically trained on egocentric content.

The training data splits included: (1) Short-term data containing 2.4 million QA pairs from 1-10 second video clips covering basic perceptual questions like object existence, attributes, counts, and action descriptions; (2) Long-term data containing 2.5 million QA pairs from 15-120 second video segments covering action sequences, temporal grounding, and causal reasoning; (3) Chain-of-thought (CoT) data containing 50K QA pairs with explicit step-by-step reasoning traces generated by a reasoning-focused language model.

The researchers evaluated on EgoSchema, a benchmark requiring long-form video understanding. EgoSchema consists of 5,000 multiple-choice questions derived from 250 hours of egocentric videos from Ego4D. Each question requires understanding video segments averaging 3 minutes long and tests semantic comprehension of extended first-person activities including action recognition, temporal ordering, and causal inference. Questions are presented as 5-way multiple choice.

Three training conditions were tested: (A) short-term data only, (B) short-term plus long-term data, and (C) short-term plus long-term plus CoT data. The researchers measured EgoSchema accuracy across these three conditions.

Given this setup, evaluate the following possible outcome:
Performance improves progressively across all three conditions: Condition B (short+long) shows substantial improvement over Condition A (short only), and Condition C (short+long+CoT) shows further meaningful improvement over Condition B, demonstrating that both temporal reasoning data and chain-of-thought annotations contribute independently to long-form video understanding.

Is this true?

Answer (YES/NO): NO